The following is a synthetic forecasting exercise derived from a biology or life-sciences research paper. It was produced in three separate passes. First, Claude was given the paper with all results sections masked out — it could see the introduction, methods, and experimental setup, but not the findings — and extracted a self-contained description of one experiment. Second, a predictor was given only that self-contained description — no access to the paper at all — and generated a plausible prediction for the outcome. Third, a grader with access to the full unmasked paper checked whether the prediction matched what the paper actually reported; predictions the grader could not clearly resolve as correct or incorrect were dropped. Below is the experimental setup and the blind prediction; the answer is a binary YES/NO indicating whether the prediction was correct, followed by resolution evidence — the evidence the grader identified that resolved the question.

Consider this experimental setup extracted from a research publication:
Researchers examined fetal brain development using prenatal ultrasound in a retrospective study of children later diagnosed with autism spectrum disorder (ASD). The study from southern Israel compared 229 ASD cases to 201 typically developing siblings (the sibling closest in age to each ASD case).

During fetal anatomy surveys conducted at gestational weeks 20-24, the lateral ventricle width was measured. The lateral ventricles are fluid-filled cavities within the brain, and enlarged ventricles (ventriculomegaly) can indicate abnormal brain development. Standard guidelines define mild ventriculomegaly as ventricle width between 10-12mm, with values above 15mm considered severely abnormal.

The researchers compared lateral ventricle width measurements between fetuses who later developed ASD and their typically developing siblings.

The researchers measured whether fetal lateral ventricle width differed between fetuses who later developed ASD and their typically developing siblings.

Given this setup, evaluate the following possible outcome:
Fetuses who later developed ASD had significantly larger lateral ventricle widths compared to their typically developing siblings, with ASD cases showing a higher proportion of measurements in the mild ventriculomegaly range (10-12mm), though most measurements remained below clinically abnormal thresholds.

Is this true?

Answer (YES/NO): NO